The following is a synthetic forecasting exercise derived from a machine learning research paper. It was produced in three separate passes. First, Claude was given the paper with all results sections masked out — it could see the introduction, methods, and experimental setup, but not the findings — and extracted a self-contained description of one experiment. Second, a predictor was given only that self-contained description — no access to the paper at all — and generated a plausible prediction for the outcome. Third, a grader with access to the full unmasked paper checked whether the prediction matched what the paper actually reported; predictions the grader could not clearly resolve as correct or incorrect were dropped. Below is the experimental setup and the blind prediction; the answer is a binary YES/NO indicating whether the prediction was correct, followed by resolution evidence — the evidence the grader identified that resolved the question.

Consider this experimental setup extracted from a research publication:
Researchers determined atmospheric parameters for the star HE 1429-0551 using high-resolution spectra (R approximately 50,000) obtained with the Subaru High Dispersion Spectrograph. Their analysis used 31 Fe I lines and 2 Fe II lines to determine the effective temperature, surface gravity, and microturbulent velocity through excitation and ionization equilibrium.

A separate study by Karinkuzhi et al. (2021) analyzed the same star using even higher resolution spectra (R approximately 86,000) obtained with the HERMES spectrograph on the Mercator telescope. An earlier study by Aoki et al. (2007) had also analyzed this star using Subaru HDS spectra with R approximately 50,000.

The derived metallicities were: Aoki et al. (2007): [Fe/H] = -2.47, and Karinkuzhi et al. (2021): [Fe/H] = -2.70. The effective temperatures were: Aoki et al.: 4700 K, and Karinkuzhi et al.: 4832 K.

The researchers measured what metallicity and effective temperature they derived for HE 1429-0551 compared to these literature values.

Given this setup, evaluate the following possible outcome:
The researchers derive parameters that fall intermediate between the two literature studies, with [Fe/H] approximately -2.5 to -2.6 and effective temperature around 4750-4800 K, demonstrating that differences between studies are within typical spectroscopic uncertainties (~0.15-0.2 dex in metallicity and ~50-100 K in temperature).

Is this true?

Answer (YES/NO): NO